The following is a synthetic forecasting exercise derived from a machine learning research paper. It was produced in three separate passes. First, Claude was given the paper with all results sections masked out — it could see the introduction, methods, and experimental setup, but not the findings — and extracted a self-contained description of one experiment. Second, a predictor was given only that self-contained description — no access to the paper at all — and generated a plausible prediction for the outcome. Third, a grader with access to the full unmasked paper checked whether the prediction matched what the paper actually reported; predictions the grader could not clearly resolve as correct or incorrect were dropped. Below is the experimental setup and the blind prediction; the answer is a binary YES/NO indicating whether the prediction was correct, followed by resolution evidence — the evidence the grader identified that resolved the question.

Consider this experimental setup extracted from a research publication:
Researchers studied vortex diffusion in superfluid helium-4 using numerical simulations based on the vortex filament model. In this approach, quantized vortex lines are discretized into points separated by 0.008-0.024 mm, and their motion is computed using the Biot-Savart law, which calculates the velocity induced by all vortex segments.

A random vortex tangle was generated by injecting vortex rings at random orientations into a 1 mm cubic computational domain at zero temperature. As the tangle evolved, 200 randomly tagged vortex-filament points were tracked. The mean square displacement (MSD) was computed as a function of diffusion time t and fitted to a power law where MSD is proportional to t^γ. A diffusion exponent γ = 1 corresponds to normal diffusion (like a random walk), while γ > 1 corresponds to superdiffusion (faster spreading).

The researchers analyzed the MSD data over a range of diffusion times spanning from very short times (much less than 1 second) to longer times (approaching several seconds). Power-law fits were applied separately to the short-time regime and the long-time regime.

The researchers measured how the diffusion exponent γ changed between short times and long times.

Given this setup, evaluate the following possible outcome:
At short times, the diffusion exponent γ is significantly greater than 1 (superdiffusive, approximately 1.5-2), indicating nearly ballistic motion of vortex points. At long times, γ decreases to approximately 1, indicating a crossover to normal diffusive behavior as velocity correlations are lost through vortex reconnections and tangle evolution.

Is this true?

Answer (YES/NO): YES